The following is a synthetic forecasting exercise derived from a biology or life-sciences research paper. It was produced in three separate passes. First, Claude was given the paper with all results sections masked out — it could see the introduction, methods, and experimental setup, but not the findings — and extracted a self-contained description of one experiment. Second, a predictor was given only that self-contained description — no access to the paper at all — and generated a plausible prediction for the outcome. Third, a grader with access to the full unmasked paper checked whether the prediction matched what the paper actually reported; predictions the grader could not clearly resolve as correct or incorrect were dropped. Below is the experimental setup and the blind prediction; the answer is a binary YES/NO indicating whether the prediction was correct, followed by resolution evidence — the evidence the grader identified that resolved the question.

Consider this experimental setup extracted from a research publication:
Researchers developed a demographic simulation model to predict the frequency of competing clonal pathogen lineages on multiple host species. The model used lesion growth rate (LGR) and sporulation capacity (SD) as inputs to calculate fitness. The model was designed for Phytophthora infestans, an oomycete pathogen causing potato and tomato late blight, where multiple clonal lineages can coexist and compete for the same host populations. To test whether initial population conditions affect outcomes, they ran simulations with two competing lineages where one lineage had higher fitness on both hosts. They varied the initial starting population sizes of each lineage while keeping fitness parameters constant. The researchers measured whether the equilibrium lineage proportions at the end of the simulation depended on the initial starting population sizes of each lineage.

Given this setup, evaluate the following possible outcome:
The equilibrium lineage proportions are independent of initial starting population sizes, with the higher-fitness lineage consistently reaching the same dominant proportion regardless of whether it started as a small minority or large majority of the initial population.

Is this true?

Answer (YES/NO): YES